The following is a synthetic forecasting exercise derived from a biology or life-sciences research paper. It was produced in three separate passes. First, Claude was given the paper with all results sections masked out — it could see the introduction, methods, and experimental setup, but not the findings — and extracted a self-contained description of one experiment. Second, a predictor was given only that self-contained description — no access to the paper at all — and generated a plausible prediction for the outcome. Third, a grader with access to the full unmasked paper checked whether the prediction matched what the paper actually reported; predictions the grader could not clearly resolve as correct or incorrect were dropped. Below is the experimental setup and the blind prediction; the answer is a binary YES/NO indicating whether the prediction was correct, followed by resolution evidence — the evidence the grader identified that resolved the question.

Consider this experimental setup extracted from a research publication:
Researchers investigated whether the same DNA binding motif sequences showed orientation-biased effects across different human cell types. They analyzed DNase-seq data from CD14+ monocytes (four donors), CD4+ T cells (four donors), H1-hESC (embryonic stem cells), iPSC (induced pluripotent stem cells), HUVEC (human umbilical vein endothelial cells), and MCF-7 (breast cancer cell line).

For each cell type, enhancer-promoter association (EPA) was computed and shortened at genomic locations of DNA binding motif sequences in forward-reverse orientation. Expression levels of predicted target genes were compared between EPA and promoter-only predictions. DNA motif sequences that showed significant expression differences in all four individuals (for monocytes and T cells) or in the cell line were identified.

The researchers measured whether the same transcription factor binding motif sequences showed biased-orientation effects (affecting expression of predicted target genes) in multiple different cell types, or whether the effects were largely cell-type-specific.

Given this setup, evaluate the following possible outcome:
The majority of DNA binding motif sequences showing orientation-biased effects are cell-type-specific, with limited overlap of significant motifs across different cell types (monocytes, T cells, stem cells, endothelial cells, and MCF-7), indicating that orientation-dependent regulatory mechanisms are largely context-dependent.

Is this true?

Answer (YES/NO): YES